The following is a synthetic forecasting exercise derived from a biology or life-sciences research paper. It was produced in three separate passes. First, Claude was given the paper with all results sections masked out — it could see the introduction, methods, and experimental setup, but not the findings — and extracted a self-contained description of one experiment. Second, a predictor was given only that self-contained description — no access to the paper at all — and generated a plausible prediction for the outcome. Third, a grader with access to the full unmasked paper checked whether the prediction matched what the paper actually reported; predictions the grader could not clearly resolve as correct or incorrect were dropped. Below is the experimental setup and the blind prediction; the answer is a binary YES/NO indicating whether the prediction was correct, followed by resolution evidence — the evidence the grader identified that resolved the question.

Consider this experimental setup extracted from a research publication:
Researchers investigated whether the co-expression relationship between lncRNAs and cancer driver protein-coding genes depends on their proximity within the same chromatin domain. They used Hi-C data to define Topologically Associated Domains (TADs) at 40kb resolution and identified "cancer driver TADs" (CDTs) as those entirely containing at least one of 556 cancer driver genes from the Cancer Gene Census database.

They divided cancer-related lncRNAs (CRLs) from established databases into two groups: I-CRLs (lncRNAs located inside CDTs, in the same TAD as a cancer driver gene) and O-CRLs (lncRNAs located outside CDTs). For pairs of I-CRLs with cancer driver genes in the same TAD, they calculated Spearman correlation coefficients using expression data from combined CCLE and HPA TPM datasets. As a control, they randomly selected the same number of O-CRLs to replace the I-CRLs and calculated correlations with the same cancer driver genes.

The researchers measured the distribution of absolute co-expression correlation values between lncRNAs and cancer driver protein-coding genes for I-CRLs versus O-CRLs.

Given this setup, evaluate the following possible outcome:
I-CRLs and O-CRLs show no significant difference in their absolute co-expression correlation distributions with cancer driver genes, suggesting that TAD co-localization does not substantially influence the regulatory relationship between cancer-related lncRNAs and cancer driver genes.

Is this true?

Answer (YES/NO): NO